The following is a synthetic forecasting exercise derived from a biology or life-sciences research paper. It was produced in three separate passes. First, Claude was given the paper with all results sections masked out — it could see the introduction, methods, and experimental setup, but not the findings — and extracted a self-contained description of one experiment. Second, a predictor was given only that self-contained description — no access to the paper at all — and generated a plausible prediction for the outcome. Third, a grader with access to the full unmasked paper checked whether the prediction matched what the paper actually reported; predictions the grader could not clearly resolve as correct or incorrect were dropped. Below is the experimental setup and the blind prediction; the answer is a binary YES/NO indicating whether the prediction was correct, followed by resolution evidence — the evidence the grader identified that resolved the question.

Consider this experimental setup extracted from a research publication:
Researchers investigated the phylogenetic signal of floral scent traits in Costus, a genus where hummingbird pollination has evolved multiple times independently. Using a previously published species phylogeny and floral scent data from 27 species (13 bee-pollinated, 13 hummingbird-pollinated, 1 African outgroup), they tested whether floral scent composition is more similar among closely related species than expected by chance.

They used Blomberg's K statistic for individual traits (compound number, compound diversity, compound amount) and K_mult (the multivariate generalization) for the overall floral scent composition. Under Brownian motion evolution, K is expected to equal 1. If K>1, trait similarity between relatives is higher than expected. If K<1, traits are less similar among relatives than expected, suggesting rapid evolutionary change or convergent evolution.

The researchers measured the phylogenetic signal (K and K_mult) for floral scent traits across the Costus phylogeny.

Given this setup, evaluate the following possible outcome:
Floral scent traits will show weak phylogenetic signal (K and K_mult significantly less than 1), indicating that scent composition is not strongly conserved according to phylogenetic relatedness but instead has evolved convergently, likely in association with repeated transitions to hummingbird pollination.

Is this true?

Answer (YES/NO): NO